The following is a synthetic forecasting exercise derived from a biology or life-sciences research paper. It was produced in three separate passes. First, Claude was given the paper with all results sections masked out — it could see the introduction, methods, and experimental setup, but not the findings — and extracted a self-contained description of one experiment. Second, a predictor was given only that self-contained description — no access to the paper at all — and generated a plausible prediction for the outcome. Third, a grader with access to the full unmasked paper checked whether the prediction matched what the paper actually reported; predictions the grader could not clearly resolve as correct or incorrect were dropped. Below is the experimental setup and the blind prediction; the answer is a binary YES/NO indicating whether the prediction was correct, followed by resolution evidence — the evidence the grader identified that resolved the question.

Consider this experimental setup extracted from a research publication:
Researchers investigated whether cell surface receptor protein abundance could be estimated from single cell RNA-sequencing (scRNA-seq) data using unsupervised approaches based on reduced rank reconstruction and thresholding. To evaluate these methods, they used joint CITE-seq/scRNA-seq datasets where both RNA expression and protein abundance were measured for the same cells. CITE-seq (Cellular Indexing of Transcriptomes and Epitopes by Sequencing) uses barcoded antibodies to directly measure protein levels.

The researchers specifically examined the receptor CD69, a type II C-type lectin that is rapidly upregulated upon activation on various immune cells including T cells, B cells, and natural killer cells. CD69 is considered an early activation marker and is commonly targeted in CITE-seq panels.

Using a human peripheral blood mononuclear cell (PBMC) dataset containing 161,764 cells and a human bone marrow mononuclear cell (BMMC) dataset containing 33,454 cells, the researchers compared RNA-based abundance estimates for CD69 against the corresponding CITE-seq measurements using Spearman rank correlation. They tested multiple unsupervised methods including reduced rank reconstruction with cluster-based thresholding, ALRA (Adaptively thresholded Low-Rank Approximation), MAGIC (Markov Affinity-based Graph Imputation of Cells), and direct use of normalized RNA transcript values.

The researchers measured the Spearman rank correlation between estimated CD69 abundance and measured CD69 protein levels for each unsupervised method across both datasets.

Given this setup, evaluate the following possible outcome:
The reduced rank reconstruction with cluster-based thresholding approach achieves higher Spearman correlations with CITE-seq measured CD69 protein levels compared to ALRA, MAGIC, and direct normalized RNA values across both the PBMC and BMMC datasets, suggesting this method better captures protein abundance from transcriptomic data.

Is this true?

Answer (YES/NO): NO